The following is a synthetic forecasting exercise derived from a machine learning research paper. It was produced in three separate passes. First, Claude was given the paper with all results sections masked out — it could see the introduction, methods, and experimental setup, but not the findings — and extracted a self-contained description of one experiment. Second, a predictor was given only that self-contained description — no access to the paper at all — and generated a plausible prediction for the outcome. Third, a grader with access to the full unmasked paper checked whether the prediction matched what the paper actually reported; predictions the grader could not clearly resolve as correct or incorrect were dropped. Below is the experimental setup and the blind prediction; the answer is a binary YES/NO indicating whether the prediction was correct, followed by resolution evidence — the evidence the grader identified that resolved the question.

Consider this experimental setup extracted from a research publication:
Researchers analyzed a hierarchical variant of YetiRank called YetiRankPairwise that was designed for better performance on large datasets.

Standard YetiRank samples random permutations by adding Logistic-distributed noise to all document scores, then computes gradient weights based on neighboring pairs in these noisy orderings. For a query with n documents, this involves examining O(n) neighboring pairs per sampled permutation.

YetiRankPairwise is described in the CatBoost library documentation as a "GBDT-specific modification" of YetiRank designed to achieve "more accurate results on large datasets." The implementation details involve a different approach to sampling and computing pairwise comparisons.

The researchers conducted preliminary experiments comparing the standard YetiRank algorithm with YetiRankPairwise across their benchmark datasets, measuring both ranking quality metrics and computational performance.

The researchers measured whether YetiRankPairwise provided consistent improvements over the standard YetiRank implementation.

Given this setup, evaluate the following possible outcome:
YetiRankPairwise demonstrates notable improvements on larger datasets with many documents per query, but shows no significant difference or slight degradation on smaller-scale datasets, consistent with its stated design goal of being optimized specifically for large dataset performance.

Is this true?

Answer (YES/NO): NO